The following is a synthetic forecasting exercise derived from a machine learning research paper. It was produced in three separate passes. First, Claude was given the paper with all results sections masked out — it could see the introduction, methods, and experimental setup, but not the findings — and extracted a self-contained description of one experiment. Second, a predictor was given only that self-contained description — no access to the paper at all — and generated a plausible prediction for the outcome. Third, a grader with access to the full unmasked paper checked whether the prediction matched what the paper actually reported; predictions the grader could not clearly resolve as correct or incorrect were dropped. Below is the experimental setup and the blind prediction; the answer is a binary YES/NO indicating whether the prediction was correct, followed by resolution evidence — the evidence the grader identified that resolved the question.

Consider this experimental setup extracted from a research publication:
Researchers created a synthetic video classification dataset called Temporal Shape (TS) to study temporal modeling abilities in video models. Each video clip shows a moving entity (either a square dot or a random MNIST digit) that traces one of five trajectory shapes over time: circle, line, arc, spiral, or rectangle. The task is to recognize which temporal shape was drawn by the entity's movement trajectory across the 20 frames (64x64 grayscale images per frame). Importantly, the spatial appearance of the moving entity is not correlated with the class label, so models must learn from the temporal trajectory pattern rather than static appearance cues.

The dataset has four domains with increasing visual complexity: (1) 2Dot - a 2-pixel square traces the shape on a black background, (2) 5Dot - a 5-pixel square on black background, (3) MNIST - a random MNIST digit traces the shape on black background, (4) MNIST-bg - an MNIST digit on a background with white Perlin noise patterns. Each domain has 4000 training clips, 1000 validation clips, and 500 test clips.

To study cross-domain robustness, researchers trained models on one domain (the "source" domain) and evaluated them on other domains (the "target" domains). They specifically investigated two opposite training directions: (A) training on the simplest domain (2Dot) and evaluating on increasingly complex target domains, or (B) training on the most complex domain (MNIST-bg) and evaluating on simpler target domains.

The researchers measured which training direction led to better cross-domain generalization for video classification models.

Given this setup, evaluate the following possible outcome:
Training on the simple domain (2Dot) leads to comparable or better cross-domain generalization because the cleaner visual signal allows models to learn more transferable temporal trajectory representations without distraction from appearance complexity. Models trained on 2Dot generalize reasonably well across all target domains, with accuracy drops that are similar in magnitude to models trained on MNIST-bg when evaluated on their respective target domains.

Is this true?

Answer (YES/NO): NO